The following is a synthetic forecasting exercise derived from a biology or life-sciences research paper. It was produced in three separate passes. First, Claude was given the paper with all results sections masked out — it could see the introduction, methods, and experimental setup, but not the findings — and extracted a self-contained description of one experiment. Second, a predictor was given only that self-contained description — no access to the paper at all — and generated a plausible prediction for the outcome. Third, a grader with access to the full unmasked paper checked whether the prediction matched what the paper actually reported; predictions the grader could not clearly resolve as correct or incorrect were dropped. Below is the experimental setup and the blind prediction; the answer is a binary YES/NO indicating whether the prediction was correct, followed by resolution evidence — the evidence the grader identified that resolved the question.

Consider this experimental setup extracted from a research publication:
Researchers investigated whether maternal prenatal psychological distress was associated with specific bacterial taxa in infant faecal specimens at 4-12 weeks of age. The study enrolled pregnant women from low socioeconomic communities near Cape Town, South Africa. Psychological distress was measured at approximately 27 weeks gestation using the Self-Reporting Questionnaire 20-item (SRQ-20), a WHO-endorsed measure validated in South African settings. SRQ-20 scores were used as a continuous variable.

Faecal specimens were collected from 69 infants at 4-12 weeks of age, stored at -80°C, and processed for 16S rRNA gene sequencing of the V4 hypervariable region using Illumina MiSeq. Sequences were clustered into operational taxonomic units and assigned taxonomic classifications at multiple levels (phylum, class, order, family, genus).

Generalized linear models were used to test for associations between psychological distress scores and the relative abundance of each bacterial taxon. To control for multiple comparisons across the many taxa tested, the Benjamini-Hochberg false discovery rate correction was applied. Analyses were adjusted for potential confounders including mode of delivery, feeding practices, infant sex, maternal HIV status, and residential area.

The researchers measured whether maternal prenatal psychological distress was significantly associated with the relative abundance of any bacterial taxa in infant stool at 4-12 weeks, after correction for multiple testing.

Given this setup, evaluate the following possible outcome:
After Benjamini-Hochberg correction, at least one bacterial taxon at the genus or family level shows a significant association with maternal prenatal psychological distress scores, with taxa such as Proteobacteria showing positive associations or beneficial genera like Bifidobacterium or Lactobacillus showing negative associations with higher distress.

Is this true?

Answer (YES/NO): NO